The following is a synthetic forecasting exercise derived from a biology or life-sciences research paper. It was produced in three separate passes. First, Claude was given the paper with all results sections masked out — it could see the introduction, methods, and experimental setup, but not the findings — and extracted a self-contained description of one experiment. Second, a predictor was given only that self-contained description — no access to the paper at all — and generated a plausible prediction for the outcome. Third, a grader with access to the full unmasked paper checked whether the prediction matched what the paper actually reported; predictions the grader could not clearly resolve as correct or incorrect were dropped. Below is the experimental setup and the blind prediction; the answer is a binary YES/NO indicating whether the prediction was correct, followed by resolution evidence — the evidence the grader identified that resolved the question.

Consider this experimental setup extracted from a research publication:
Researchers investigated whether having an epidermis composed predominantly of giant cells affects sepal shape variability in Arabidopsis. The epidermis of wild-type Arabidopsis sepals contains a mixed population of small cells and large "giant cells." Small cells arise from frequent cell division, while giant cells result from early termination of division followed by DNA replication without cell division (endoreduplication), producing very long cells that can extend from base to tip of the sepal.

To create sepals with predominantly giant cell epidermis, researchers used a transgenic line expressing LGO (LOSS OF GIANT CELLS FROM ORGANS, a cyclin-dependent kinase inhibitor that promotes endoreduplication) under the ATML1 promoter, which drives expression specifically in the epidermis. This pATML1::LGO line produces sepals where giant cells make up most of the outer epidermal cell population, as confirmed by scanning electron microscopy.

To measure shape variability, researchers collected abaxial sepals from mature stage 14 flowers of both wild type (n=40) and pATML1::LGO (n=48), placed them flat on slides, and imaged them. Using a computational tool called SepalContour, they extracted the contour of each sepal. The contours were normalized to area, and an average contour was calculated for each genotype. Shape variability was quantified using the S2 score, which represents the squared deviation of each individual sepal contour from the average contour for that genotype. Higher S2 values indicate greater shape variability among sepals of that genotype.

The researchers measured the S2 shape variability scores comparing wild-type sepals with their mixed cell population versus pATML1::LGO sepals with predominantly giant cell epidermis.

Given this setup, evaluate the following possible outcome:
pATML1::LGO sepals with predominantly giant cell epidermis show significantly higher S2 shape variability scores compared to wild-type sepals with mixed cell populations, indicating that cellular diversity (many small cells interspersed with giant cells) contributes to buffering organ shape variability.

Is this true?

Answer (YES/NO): NO